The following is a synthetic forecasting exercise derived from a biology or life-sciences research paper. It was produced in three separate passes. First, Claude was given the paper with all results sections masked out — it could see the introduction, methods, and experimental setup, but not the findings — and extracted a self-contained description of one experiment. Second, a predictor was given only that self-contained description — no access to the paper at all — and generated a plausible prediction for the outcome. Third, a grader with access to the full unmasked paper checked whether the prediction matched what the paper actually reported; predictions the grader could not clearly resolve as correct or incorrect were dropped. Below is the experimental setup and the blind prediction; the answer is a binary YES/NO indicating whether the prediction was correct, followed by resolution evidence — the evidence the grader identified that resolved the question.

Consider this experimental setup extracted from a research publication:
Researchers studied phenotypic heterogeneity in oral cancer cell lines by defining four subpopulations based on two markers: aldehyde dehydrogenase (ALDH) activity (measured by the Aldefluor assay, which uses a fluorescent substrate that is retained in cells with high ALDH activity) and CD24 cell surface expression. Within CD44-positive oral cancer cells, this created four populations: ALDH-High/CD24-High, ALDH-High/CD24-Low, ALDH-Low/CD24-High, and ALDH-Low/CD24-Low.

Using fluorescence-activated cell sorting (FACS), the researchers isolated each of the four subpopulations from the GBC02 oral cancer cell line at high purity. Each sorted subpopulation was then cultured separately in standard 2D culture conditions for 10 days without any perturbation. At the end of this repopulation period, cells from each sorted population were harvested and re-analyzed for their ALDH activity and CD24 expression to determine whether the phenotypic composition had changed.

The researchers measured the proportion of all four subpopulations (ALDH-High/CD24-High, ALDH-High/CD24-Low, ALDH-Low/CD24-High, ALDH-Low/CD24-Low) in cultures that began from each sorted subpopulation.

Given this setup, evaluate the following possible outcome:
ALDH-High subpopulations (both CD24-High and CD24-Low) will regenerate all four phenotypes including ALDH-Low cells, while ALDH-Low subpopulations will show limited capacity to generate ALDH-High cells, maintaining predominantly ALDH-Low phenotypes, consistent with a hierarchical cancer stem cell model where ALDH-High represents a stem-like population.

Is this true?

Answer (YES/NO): NO